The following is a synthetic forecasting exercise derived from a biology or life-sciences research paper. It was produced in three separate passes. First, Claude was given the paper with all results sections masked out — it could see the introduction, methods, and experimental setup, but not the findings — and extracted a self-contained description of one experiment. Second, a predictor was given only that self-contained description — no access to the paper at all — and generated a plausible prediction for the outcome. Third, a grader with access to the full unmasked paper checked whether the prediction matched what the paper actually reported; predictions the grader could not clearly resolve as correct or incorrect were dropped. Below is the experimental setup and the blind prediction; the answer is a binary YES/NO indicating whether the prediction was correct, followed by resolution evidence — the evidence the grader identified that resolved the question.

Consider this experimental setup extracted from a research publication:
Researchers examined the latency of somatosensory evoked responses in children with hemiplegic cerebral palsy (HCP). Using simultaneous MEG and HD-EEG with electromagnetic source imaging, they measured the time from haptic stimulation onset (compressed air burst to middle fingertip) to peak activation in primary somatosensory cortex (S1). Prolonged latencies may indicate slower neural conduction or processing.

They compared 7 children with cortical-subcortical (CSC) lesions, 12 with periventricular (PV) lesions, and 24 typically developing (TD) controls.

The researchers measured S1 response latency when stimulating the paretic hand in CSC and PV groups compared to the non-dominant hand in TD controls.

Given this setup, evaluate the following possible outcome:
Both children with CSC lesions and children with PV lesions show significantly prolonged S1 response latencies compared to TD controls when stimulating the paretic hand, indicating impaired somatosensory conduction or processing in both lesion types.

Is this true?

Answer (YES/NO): NO